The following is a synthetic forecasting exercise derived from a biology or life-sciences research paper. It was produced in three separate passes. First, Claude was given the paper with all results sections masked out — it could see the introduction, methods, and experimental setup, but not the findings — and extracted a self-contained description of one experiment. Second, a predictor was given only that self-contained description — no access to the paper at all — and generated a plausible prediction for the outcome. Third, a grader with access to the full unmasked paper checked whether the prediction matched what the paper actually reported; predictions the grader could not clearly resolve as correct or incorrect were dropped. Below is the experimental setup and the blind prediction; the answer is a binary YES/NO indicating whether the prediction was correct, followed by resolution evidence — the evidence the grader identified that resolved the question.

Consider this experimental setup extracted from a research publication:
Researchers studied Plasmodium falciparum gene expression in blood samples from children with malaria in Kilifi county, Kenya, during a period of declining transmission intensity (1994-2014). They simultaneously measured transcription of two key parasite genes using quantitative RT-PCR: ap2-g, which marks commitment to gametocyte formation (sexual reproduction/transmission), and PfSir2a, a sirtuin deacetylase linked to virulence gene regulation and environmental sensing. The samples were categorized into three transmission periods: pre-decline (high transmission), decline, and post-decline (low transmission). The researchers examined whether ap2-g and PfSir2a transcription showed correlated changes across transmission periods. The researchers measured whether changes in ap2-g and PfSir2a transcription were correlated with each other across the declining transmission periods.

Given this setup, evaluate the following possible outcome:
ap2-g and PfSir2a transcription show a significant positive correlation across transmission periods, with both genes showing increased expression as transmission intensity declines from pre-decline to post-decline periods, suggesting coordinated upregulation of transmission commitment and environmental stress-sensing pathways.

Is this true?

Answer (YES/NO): YES